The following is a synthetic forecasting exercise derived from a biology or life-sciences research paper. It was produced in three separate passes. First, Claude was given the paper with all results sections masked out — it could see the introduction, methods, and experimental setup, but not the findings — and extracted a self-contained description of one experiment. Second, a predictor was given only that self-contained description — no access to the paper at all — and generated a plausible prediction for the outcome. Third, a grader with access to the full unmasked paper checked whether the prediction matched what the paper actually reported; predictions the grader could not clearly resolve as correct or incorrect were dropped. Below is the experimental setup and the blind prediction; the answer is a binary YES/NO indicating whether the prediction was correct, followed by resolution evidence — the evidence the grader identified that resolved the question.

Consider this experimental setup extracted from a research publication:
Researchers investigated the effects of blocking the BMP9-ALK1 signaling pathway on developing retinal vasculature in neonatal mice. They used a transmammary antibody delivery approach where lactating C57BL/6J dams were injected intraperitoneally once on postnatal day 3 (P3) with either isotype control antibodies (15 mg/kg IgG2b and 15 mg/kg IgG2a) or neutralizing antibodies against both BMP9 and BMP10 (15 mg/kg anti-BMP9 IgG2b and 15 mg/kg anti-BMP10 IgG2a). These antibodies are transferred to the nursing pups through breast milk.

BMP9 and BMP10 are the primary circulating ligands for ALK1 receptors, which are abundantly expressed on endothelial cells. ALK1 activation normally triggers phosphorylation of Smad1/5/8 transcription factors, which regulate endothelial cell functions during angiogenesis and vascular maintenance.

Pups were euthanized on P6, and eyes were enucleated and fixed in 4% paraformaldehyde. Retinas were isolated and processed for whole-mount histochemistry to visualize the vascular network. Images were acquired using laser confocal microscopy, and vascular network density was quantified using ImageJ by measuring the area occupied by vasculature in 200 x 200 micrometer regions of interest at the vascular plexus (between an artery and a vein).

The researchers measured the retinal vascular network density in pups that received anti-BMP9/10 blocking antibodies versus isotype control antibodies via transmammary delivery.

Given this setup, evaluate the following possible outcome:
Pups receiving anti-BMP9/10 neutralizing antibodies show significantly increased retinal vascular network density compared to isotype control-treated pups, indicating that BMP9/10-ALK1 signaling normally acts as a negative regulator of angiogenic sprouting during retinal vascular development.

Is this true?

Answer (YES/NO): YES